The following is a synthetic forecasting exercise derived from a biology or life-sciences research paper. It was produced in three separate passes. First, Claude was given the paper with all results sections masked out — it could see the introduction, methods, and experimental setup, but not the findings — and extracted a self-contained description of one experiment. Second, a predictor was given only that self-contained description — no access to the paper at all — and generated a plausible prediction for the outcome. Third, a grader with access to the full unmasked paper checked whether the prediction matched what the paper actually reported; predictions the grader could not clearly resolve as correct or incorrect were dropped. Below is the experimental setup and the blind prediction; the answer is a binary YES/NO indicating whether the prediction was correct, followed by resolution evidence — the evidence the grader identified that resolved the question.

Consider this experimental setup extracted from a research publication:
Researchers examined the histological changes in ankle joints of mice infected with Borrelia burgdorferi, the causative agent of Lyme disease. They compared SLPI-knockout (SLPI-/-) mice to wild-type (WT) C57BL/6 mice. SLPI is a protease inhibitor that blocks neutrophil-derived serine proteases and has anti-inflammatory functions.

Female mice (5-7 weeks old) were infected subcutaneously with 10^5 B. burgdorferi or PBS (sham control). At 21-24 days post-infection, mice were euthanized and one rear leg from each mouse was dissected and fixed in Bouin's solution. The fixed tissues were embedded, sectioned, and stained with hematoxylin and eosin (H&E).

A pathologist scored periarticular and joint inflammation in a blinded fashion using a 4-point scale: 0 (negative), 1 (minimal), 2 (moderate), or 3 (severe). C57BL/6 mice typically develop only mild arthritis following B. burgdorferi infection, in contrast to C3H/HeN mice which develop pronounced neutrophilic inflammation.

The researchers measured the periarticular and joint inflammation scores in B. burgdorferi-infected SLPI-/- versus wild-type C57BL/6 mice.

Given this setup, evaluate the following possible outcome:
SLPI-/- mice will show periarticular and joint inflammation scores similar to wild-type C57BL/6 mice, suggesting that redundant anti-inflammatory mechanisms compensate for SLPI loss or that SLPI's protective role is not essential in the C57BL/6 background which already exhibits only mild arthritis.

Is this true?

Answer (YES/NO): NO